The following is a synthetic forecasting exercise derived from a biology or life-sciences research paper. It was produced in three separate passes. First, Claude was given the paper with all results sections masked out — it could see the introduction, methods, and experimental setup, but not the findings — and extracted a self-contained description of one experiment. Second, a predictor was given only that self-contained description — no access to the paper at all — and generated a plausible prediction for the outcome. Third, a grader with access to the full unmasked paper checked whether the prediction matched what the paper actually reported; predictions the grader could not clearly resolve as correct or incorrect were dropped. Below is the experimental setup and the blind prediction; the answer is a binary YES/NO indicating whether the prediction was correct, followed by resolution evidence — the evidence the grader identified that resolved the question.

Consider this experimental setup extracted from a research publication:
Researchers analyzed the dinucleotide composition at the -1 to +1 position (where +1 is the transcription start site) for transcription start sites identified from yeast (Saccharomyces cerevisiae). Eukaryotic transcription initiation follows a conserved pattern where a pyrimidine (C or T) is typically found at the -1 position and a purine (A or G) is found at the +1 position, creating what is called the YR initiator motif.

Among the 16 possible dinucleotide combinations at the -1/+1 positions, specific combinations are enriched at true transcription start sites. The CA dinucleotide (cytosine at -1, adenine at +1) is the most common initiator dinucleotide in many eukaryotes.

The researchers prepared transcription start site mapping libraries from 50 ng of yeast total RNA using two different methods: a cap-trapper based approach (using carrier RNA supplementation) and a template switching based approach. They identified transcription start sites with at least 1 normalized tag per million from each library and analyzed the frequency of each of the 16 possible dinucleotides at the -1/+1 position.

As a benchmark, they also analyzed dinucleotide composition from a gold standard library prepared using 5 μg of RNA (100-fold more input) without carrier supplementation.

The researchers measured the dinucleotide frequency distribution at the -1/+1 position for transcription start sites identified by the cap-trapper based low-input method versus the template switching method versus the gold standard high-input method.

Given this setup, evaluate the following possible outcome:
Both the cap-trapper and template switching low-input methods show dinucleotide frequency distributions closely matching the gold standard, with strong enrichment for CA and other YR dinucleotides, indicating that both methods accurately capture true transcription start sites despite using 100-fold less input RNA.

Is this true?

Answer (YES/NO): NO